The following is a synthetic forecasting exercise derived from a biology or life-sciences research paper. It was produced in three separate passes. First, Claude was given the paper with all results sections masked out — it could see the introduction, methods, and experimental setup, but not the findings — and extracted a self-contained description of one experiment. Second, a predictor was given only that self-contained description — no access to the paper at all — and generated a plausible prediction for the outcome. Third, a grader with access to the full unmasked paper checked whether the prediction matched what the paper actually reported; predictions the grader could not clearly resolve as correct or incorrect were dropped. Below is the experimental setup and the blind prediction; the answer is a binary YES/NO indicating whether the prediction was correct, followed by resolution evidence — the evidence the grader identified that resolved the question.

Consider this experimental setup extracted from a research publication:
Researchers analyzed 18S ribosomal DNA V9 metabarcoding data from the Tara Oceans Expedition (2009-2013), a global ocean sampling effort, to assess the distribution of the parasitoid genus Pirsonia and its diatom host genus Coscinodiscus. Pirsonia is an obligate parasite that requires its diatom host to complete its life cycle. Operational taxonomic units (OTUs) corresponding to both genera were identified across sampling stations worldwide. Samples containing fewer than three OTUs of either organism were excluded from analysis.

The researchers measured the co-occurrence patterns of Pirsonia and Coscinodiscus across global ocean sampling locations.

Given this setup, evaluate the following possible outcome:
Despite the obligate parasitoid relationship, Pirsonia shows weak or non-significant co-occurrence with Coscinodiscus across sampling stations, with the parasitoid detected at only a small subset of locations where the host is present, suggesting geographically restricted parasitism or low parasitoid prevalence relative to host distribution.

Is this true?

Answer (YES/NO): NO